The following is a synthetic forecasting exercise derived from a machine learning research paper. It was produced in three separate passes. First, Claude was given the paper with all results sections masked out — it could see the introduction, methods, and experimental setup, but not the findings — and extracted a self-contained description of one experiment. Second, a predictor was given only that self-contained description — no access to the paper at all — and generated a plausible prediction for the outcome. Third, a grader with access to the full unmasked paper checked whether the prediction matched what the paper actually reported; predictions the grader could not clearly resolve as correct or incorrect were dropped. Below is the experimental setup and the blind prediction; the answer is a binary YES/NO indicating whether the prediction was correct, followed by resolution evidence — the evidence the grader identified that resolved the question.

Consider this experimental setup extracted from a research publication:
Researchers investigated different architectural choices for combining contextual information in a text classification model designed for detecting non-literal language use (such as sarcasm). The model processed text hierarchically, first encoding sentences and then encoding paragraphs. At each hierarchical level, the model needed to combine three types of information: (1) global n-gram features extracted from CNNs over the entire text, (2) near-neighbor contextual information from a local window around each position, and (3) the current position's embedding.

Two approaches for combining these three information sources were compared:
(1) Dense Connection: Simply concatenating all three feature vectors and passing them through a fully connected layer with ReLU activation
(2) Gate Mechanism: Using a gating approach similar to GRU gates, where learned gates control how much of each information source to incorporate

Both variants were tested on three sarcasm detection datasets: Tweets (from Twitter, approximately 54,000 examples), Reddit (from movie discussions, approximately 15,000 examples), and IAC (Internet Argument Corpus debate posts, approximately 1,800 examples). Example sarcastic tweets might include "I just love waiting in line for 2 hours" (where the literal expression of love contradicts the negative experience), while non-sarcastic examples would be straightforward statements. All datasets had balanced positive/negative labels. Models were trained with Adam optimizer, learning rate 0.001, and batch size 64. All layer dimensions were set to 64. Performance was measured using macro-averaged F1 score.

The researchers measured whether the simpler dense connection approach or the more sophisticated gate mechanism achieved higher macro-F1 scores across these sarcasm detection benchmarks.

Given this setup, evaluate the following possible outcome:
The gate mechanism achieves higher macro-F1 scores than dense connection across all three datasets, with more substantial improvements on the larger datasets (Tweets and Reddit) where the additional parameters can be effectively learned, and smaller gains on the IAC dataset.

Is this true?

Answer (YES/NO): NO